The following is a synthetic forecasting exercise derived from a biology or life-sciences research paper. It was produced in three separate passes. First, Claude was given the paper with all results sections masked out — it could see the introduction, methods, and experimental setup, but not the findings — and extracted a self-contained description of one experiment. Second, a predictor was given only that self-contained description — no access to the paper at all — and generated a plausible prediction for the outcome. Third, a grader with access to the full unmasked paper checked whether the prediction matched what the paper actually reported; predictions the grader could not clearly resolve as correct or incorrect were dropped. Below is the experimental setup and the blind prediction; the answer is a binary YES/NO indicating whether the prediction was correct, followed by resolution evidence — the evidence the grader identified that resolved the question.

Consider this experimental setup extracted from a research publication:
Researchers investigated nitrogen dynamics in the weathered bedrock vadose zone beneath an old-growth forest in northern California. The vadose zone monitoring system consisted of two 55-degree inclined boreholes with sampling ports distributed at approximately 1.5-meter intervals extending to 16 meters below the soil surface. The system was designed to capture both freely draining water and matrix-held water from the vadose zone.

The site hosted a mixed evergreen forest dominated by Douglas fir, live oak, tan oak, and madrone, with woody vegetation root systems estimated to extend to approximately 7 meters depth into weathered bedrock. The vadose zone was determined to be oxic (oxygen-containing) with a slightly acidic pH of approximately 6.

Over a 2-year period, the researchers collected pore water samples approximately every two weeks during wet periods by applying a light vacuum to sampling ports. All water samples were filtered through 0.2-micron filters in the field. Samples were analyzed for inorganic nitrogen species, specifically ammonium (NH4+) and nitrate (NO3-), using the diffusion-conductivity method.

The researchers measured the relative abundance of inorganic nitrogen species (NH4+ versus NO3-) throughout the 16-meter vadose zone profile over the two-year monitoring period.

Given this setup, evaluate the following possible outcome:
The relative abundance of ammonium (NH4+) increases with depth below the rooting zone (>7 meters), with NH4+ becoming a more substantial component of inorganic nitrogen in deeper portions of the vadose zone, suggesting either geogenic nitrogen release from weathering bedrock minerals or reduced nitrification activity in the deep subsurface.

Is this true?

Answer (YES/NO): NO